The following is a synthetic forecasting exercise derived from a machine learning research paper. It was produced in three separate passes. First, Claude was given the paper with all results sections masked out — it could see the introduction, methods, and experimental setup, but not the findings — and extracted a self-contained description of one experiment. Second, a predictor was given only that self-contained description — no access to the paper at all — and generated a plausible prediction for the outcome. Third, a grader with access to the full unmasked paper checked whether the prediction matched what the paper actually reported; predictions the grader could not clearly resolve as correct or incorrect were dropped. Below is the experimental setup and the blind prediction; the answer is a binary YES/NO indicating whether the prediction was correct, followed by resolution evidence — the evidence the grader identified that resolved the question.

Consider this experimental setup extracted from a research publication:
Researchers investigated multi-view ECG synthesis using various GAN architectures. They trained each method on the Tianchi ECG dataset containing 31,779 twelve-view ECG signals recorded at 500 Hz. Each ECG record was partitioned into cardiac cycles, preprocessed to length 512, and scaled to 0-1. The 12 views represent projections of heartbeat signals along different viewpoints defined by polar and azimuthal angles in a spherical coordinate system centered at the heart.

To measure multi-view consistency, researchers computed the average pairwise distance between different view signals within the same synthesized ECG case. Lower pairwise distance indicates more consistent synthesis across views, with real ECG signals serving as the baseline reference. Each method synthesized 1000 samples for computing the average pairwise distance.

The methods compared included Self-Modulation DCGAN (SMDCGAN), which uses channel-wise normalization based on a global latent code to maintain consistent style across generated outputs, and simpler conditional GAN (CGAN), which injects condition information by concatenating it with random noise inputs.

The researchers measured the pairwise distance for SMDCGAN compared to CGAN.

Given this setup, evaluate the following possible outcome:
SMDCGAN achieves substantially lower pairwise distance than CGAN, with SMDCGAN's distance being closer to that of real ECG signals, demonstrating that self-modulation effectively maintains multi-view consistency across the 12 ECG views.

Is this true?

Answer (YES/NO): NO